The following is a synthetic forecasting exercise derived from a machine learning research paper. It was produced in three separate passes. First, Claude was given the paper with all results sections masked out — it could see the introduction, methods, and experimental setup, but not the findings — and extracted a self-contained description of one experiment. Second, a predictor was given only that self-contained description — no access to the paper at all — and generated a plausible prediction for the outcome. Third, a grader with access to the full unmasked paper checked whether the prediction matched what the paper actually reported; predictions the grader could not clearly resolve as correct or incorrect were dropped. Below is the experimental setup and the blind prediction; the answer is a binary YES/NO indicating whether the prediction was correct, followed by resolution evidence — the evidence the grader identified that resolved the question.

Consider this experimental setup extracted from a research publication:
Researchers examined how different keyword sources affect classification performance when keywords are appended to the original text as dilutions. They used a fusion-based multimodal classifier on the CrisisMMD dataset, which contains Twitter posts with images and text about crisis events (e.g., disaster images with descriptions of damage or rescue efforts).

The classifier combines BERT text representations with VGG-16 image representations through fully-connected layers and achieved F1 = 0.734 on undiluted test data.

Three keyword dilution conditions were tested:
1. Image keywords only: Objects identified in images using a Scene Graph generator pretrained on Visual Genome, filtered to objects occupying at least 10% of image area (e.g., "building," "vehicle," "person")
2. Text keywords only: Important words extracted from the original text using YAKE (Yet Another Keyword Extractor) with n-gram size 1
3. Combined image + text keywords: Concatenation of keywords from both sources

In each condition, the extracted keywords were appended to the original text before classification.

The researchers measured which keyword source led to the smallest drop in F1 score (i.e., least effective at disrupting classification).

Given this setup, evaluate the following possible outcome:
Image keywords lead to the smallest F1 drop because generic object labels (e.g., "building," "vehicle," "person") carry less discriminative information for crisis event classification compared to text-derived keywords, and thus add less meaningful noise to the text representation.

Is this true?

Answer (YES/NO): NO